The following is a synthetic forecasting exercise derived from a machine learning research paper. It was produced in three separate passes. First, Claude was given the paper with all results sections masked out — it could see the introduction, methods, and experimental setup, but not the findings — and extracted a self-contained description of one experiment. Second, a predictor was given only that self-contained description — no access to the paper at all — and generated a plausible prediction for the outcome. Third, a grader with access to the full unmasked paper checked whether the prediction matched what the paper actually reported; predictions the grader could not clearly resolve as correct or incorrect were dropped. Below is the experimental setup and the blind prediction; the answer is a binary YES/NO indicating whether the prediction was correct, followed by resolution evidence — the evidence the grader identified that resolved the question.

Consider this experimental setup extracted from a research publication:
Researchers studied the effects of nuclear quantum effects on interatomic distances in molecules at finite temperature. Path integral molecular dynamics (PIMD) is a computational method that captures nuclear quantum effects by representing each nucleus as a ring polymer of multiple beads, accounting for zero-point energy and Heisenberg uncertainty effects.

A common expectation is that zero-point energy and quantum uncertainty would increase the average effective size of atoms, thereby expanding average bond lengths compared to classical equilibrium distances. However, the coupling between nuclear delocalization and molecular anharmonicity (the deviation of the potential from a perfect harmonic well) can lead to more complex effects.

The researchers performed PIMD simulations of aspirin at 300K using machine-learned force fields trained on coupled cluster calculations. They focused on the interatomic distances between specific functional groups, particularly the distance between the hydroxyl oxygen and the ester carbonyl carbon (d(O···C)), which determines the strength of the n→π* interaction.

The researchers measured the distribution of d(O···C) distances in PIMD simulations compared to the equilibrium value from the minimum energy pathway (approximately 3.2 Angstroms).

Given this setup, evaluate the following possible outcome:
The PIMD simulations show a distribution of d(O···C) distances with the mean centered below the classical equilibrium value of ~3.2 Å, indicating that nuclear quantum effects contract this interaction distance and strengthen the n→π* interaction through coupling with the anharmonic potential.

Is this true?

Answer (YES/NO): YES